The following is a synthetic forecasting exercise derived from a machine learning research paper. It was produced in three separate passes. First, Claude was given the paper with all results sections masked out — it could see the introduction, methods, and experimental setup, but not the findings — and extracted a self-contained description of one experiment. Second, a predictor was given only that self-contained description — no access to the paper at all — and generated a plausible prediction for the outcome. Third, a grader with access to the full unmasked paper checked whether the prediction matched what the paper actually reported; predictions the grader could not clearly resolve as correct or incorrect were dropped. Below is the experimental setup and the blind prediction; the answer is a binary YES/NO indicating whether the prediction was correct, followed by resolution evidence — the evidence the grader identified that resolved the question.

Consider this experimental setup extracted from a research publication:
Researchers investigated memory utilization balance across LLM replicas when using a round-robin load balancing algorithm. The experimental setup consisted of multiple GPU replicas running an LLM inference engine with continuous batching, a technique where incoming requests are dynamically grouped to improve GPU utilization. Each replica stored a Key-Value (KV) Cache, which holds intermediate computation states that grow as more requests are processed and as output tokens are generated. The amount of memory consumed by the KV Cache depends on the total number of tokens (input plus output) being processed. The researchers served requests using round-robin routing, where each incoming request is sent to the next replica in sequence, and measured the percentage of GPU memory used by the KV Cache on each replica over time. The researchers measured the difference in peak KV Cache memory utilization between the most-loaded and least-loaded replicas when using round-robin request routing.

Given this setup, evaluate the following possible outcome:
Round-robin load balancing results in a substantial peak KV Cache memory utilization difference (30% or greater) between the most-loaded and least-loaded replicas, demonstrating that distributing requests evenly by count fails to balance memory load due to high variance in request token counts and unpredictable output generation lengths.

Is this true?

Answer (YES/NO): YES